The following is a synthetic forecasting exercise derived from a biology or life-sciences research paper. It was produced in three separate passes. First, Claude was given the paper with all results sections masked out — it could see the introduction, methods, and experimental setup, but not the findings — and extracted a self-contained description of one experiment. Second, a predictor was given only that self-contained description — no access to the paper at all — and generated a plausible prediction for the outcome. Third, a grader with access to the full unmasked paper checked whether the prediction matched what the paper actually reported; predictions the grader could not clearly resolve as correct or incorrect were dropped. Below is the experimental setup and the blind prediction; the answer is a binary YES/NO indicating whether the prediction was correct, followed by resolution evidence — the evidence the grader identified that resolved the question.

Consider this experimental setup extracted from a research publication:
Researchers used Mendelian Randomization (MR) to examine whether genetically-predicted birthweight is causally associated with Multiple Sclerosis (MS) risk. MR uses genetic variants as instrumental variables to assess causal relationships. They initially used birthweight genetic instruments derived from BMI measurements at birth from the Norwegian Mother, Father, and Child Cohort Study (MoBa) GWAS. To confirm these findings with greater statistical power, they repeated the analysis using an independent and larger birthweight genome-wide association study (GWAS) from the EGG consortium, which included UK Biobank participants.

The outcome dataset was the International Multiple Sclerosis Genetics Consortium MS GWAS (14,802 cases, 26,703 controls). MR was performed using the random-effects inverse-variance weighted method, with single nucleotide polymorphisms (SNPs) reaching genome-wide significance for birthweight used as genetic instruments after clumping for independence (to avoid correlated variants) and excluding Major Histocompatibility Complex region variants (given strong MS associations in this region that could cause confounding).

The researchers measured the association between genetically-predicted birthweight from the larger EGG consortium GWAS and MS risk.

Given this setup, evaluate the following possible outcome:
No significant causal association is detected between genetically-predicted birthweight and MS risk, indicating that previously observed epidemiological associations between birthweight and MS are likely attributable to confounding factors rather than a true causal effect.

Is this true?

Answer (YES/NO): YES